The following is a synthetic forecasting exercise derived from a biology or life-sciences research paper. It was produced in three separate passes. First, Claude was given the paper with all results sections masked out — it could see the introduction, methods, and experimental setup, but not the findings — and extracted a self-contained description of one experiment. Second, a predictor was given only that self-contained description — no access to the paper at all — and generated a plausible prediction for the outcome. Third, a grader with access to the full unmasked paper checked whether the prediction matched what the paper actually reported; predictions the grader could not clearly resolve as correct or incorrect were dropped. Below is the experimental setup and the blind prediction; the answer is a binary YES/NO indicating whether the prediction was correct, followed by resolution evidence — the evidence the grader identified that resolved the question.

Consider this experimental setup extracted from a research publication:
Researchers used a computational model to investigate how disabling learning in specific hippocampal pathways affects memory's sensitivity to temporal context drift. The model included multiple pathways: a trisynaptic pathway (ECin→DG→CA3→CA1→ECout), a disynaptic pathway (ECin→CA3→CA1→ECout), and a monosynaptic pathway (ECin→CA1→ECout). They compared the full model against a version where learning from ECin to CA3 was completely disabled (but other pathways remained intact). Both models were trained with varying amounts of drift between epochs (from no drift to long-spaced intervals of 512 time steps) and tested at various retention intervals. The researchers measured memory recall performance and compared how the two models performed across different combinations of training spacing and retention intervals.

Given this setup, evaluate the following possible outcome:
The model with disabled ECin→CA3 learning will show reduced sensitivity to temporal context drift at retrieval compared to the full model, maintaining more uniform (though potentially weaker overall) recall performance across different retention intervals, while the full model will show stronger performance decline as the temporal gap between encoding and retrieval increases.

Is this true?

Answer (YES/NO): NO